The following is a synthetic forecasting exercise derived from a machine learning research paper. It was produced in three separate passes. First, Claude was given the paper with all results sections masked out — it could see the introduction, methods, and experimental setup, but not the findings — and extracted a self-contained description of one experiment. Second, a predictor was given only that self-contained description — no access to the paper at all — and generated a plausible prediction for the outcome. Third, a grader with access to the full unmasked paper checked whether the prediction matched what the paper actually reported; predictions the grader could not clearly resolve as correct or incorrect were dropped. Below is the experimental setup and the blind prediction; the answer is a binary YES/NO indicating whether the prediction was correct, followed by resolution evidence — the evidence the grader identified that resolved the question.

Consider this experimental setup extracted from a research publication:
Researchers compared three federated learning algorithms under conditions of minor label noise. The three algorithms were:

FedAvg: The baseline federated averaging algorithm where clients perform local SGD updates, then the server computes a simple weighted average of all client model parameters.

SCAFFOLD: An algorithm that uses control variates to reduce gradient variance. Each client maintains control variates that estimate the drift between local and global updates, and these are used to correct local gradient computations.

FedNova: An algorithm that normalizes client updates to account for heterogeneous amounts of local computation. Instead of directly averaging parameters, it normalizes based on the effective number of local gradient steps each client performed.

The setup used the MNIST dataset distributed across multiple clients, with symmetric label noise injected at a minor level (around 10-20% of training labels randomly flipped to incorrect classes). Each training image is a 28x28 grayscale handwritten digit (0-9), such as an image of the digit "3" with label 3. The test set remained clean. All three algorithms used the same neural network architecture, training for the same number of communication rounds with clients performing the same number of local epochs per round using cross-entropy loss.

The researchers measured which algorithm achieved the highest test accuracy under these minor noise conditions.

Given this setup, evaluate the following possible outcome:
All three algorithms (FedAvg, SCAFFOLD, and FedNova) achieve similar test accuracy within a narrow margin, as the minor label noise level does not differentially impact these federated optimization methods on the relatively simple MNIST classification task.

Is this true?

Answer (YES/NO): NO